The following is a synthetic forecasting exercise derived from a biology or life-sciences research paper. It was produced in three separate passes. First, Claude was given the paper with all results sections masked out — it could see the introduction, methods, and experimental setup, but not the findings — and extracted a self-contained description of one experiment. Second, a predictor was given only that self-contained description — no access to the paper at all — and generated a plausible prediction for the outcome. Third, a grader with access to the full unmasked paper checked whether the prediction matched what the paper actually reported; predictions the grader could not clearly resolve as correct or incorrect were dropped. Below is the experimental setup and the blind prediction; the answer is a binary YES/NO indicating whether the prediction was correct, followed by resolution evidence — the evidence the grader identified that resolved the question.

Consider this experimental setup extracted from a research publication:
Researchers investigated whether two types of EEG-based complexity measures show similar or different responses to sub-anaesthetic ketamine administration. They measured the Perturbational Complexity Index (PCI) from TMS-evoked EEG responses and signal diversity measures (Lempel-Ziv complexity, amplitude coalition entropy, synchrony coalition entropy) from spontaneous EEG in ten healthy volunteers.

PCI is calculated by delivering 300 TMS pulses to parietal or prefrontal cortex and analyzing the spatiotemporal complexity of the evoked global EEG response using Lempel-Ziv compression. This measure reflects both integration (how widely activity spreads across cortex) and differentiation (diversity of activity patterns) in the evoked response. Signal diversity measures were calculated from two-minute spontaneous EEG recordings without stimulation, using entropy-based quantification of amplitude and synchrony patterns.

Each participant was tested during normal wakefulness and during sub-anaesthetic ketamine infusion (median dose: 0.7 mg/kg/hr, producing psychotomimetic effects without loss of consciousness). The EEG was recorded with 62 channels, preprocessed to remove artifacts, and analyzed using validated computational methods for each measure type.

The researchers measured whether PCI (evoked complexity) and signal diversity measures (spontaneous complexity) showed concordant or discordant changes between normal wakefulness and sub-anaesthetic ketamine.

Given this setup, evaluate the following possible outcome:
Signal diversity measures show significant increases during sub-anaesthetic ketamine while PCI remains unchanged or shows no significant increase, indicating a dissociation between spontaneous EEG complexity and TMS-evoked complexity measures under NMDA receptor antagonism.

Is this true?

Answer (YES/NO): YES